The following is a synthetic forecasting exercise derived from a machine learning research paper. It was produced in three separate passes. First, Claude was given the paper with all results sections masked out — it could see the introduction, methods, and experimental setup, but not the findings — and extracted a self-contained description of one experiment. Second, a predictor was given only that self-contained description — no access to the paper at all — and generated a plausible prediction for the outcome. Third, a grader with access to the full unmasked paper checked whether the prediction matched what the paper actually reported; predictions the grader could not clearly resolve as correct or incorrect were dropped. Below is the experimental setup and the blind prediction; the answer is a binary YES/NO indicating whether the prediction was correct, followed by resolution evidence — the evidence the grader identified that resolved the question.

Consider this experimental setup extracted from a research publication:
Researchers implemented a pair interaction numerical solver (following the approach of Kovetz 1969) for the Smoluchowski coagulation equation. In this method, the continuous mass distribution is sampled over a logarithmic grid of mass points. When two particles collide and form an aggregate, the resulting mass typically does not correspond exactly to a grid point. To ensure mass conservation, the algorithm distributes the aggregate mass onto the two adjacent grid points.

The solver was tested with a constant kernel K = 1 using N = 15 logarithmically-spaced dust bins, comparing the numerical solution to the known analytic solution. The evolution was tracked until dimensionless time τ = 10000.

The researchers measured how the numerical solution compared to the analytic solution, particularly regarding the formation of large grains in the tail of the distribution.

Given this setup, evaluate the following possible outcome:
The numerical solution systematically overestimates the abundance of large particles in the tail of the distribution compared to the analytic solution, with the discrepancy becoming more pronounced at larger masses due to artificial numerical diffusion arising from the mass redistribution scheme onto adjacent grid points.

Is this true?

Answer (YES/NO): YES